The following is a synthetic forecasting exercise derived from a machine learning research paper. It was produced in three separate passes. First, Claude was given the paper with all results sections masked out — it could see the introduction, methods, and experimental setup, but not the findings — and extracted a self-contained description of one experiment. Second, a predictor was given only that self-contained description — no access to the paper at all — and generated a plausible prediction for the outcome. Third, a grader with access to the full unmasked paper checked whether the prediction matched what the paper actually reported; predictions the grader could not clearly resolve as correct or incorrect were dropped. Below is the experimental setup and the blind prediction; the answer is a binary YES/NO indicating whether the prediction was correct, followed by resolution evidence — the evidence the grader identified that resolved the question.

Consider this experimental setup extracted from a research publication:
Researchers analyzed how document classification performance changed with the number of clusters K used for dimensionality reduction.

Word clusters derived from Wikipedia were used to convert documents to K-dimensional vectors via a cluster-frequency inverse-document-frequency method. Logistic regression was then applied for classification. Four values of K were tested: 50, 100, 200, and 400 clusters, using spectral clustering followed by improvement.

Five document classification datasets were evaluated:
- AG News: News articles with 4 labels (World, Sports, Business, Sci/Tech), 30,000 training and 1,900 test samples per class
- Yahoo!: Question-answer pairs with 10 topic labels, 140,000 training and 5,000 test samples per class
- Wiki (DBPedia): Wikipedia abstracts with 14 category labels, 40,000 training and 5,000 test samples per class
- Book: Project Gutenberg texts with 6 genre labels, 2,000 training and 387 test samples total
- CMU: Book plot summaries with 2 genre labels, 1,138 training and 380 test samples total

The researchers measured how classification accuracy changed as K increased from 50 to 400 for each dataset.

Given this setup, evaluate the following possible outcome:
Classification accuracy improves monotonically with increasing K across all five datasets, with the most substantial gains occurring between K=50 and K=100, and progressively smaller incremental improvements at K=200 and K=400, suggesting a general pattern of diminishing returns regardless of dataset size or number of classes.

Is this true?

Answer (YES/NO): NO